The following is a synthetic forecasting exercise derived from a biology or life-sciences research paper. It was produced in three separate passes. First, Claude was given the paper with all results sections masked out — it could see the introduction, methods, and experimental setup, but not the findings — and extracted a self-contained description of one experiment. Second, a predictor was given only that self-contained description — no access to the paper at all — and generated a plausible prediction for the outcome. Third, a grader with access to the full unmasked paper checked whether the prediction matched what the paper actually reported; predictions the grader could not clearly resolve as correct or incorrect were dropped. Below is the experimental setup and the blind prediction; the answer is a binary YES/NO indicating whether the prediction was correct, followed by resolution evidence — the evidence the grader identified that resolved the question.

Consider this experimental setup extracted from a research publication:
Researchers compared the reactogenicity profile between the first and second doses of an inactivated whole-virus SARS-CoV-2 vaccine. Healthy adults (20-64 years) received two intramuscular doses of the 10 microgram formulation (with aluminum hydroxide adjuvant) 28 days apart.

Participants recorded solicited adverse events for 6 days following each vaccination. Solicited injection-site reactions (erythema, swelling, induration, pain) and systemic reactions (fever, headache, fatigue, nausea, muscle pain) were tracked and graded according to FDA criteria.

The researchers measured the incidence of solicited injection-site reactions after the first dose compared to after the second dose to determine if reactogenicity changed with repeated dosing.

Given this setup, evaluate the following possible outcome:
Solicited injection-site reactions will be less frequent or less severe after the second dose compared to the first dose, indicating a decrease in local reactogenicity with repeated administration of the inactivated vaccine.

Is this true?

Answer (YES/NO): NO